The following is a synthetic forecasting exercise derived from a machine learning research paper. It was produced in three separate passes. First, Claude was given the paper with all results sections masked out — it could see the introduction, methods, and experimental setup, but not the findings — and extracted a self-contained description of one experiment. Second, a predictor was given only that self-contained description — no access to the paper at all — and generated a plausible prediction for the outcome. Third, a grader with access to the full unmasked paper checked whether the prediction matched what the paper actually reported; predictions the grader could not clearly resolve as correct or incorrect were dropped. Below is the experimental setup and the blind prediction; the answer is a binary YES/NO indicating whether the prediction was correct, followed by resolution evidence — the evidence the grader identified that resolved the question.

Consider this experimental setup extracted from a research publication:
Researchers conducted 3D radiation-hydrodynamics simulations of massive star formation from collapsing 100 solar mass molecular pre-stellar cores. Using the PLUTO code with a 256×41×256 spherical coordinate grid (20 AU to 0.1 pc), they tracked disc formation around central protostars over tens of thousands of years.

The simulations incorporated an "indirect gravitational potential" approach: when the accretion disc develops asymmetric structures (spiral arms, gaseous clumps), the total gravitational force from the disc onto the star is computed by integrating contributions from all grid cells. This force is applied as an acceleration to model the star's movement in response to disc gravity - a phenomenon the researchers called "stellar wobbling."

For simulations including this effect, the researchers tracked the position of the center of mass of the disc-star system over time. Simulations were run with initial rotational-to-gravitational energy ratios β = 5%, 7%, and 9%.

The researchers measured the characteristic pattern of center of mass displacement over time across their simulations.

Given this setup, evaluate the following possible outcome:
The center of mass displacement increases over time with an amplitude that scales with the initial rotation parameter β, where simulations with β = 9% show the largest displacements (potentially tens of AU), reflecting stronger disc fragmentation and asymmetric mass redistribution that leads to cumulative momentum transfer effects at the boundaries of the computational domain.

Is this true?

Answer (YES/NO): NO